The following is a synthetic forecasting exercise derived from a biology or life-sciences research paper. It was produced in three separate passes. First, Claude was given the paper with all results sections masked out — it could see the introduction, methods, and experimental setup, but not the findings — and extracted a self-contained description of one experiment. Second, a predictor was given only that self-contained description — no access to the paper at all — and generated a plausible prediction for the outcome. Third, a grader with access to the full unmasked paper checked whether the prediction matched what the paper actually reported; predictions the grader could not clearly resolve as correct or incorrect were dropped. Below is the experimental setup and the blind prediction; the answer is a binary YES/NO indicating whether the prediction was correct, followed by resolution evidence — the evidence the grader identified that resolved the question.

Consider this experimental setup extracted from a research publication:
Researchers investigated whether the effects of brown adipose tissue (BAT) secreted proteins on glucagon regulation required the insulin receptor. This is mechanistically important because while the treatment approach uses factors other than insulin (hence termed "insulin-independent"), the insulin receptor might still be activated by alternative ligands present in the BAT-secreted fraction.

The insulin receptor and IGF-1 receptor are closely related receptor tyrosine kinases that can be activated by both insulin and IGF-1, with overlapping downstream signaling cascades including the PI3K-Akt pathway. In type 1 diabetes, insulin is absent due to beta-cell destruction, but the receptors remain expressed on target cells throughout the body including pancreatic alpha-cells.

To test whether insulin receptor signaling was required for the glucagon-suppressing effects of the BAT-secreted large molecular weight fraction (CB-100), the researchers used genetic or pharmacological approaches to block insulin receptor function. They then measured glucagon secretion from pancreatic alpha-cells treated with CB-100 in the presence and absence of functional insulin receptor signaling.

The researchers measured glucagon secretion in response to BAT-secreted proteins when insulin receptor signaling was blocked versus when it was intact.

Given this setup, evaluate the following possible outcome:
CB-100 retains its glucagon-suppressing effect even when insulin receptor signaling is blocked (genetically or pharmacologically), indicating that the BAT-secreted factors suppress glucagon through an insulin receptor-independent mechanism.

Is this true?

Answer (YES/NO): NO